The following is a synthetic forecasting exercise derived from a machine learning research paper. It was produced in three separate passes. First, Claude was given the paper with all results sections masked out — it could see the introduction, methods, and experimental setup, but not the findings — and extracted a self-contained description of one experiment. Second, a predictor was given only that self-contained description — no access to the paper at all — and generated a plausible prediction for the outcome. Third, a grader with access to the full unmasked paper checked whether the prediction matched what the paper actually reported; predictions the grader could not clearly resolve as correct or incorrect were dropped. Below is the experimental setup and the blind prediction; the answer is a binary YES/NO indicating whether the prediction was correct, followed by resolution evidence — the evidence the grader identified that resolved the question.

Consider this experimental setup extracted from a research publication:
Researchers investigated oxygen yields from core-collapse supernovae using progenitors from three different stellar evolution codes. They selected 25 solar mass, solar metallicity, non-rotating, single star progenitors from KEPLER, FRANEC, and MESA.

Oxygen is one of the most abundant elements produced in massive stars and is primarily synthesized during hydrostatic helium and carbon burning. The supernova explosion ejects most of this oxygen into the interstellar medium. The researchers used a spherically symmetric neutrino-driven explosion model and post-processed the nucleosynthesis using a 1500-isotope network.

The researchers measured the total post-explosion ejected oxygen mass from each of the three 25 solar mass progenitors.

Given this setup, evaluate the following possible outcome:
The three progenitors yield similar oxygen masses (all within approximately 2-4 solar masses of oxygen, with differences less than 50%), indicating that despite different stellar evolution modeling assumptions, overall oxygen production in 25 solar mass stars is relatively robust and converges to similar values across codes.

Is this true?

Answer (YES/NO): NO